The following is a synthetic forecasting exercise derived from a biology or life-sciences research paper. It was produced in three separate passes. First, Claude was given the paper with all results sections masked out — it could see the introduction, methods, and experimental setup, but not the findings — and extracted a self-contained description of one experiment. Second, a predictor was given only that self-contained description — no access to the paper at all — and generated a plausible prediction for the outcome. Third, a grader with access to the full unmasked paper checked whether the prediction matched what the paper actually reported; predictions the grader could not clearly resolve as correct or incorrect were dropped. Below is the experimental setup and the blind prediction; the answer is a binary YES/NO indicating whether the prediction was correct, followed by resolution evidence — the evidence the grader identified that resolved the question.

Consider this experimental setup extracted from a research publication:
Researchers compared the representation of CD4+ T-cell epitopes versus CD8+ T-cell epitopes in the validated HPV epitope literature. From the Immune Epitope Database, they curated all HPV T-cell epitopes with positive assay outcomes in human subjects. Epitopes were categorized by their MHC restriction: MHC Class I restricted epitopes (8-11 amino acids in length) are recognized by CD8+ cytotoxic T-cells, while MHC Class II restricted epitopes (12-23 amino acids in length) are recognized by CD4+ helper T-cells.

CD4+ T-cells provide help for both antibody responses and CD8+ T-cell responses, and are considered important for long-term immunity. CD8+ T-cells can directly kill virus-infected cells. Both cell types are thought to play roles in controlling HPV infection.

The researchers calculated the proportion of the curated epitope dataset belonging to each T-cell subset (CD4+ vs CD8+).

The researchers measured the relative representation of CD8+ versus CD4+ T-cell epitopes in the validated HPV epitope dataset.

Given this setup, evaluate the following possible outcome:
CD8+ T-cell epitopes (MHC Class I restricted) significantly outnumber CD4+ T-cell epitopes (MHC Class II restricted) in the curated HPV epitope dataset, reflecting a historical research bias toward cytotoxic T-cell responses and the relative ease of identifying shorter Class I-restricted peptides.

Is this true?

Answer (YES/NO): NO